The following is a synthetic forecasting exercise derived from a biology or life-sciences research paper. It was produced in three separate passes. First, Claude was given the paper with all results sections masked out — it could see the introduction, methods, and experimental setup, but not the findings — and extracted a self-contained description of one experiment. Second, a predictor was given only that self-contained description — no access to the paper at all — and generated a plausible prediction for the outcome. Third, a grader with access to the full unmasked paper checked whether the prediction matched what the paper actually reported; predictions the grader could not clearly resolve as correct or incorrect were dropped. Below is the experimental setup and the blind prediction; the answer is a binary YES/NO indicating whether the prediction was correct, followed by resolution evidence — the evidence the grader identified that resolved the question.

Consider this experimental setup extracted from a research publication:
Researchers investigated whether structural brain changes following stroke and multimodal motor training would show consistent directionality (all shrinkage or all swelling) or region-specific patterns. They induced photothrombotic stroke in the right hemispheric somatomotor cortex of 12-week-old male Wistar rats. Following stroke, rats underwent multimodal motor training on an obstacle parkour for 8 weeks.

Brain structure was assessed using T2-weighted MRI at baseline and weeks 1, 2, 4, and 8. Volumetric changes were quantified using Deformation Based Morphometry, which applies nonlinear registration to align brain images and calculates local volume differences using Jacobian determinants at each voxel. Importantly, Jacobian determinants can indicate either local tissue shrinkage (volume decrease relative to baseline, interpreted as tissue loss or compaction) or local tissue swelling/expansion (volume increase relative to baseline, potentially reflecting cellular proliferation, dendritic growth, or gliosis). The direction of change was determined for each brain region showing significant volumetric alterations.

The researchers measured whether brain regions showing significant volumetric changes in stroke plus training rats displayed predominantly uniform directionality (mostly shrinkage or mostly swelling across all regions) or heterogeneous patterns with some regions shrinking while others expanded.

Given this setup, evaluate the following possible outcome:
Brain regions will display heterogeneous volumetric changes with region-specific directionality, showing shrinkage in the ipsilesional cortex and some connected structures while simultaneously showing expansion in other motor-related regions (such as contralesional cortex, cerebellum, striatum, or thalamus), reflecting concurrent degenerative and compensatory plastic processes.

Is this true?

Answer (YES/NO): NO